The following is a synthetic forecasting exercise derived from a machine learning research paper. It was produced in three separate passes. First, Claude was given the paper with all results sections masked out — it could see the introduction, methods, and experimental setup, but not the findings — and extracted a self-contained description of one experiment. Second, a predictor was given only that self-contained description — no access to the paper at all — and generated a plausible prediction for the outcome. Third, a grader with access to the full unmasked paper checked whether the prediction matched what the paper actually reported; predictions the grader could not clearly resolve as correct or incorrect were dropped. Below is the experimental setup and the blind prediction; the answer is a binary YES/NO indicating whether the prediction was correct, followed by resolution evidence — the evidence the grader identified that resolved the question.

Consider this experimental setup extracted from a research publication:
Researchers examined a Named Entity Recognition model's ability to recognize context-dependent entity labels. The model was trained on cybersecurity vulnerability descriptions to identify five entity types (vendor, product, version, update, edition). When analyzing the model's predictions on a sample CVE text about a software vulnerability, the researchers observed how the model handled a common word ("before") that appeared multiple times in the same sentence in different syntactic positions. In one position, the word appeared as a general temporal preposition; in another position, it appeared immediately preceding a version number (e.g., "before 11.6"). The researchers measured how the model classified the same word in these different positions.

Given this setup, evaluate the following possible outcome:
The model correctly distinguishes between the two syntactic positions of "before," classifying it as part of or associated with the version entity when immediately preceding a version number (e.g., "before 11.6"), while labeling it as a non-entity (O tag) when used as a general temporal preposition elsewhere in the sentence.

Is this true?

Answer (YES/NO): YES